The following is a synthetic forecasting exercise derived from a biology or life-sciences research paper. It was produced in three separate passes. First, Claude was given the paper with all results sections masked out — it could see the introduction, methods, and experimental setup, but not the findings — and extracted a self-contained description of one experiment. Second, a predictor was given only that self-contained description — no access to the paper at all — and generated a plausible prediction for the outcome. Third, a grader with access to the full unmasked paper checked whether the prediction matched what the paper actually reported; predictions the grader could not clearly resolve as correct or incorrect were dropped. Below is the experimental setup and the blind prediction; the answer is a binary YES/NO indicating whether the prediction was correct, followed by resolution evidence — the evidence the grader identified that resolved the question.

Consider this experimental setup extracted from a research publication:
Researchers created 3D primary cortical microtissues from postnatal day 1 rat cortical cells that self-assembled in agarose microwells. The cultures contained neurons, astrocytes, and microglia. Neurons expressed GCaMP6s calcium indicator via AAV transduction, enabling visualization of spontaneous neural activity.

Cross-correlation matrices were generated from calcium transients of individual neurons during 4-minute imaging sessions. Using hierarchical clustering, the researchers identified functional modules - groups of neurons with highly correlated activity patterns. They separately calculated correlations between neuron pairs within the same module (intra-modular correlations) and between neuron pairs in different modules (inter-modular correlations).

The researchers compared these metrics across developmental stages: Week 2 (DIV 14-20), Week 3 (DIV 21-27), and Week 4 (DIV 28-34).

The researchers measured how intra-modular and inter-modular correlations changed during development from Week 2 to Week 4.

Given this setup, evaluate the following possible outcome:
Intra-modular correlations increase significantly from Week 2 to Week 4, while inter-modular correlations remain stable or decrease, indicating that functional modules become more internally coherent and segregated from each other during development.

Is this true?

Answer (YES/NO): YES